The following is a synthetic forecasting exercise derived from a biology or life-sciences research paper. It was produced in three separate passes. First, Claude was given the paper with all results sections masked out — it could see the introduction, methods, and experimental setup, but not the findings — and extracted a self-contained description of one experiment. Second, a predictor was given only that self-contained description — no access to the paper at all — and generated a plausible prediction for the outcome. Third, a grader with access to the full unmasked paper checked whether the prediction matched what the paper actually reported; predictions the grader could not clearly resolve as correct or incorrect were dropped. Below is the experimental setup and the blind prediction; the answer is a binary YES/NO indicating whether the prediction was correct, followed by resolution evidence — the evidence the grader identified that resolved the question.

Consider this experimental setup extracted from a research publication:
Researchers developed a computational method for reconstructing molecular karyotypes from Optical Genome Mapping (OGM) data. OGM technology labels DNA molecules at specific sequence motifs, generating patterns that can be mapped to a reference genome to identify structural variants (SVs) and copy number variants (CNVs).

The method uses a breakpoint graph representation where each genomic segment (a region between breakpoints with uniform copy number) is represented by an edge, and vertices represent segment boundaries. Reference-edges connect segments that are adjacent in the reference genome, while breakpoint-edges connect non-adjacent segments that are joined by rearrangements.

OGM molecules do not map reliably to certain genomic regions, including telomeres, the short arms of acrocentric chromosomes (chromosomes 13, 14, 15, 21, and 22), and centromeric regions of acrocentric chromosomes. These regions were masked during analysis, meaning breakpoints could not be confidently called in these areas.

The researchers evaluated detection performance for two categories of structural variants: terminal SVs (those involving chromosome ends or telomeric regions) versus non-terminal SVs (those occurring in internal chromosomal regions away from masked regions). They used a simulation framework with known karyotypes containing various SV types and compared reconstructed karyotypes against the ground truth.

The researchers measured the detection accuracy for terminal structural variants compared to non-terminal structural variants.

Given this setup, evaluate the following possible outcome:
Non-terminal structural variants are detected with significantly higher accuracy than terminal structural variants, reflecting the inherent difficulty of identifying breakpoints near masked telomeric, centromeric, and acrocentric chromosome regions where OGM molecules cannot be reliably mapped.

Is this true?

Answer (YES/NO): YES